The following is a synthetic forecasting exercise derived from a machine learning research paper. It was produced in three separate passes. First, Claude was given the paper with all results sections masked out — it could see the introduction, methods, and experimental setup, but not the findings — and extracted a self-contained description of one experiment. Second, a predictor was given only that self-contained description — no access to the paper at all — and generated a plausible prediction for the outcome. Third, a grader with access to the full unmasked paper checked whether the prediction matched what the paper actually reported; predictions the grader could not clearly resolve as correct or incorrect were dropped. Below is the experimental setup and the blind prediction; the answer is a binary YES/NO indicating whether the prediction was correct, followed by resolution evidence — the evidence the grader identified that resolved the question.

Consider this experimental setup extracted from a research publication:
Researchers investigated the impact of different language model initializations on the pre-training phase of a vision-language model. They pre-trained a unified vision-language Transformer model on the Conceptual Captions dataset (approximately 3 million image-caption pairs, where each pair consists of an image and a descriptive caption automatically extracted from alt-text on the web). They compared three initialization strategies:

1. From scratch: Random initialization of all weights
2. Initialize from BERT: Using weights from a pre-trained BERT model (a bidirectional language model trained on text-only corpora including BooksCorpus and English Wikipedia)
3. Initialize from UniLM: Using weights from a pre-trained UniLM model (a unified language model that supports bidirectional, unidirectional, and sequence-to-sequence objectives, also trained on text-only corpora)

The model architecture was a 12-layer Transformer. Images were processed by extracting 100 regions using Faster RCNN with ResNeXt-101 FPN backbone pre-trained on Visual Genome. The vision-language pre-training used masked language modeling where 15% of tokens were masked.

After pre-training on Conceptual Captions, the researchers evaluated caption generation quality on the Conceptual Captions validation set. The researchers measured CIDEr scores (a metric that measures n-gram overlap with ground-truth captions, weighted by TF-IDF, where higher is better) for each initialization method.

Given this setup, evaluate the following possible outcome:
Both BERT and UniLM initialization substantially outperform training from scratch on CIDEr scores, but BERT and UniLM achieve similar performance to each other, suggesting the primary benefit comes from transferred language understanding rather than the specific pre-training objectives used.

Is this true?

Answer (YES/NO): YES